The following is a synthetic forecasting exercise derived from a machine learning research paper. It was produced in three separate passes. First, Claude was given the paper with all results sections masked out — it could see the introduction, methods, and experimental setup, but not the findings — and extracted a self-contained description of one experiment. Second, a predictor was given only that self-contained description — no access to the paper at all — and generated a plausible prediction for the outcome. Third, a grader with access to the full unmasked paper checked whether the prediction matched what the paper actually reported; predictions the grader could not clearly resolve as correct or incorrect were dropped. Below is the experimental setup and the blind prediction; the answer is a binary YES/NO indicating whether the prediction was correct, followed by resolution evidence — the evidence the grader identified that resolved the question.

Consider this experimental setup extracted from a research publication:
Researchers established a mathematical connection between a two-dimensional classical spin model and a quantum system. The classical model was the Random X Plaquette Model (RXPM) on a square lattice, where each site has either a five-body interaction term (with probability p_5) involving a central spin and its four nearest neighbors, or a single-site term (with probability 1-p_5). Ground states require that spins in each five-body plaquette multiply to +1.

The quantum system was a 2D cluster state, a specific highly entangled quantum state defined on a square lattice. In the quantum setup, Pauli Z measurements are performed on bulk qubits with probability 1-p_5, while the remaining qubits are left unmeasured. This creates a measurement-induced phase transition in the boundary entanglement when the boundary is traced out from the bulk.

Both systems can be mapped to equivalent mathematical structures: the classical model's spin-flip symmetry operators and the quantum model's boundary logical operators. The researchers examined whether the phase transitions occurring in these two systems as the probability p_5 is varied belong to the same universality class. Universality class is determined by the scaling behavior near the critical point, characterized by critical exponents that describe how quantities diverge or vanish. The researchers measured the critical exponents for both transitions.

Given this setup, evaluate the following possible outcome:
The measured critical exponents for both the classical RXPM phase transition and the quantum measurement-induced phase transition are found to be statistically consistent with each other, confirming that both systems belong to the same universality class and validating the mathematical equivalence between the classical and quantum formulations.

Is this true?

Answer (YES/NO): YES